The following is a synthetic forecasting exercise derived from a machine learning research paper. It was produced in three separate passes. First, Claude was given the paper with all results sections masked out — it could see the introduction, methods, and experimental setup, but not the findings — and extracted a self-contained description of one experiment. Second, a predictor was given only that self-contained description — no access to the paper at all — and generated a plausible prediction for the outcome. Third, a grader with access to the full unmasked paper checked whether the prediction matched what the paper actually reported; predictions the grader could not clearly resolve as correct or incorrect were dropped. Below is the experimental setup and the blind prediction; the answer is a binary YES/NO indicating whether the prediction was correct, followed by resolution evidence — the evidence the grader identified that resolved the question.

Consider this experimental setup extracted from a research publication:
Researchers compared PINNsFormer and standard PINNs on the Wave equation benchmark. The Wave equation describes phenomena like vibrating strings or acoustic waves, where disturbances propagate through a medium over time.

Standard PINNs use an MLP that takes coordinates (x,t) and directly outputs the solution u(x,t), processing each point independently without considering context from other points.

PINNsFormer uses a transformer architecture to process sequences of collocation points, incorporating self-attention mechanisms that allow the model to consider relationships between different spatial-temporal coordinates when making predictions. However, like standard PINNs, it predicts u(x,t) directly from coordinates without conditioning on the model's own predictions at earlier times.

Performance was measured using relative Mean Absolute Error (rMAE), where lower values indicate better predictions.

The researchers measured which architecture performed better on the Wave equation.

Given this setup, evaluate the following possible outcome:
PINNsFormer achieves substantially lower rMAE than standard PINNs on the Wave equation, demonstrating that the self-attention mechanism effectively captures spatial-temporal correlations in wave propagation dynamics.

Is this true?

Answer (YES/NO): NO